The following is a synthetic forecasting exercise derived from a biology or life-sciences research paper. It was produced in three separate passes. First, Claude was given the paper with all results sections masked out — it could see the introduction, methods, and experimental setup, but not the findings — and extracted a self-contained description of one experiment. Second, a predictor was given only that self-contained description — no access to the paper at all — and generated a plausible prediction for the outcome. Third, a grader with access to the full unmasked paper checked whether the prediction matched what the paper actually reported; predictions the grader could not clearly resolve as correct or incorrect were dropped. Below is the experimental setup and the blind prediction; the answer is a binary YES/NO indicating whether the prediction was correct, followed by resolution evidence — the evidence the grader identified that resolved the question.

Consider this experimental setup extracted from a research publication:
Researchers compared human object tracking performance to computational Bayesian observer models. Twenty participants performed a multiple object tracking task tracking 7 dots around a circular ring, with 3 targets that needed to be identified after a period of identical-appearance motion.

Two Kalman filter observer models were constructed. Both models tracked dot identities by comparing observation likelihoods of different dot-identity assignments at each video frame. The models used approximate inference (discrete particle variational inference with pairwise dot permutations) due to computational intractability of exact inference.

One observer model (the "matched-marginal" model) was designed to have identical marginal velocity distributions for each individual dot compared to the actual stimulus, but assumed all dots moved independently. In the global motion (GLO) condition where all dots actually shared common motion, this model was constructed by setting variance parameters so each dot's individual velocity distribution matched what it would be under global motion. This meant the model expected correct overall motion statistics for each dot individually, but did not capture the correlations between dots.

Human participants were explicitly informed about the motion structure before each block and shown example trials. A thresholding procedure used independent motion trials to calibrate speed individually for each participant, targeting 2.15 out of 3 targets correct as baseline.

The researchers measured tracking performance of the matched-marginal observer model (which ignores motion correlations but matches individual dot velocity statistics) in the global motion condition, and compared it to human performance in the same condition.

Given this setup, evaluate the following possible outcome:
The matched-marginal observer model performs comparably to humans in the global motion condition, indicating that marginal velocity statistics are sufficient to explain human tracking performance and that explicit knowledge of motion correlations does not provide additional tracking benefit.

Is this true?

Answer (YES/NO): NO